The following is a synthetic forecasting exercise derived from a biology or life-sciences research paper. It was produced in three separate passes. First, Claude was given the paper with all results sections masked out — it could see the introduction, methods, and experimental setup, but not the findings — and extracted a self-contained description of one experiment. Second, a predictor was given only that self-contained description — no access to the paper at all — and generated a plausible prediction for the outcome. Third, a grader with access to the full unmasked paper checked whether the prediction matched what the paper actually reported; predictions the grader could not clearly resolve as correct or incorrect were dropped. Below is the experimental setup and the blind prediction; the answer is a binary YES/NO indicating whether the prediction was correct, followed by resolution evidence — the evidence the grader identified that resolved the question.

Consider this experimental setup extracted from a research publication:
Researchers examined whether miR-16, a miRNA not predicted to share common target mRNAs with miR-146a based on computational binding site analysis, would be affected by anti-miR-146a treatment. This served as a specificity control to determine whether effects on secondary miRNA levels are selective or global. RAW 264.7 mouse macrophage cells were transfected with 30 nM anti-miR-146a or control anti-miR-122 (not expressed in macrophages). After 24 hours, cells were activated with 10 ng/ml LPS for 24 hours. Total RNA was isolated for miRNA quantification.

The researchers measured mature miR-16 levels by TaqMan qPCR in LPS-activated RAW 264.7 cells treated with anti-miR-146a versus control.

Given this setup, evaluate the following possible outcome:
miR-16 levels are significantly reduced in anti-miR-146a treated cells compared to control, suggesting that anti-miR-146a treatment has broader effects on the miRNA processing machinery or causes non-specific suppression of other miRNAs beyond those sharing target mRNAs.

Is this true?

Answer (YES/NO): NO